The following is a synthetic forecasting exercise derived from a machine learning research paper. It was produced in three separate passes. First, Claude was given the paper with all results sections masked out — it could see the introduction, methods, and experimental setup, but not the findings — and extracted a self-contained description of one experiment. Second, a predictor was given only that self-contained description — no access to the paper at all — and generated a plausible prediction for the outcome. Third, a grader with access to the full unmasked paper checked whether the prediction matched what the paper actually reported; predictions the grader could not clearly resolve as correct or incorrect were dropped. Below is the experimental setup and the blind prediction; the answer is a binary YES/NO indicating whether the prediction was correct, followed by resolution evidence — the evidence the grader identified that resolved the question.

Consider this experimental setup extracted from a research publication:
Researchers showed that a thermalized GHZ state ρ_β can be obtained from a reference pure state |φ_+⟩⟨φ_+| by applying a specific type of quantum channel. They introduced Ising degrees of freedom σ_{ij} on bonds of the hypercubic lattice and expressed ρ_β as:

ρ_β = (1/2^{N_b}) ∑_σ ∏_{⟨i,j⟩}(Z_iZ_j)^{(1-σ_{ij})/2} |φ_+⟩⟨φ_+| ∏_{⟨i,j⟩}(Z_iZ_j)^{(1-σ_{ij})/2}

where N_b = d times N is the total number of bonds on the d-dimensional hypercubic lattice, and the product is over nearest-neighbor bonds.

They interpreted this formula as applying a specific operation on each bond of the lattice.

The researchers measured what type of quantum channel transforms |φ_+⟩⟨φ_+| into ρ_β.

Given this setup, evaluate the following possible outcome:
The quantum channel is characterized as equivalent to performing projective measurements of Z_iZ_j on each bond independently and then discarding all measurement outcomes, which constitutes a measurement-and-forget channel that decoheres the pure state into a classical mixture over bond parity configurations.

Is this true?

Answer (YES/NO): NO